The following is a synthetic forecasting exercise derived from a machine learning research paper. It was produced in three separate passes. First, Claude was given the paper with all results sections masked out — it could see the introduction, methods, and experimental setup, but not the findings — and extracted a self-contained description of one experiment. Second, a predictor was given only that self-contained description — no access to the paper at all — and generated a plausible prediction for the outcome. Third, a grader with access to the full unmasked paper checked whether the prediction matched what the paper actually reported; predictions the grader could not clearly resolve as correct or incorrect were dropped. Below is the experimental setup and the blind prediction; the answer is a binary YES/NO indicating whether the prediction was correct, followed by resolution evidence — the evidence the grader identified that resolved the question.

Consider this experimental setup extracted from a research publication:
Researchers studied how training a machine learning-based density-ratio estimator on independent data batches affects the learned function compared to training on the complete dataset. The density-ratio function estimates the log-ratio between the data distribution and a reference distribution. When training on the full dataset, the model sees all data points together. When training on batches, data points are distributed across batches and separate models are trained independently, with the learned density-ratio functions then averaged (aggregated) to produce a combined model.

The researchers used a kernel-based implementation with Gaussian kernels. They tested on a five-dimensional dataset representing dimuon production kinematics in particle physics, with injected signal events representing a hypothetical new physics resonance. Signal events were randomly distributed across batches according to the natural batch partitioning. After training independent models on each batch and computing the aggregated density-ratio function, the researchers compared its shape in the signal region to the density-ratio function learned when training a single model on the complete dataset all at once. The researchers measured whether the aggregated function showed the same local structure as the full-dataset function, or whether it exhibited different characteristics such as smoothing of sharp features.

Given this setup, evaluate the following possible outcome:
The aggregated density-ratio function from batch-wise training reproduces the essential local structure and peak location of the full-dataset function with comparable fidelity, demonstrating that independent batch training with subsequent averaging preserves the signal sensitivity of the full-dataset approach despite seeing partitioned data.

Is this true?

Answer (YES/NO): YES